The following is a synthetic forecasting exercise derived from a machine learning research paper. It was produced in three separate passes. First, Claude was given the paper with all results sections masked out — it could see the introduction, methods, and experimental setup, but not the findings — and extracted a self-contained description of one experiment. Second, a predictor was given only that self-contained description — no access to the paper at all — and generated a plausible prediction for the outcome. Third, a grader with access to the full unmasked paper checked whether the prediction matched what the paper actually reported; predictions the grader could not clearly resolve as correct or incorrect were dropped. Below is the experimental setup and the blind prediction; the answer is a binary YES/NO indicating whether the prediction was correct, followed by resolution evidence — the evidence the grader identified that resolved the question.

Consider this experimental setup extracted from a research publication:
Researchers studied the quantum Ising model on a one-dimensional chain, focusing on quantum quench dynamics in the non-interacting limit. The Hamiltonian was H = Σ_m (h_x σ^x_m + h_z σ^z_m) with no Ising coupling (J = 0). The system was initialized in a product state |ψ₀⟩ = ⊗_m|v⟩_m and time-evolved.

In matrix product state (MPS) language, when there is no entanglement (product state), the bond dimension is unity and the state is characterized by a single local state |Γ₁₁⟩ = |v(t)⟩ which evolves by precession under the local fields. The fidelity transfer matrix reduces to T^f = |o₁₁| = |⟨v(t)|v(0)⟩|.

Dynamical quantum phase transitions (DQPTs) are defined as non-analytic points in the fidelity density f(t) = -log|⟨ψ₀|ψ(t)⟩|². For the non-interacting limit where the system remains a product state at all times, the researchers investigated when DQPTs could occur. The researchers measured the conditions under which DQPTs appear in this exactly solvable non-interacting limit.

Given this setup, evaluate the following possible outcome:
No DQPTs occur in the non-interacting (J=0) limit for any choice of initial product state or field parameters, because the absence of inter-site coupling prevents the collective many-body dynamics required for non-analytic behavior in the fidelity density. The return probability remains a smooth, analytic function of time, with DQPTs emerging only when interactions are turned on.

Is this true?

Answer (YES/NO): NO